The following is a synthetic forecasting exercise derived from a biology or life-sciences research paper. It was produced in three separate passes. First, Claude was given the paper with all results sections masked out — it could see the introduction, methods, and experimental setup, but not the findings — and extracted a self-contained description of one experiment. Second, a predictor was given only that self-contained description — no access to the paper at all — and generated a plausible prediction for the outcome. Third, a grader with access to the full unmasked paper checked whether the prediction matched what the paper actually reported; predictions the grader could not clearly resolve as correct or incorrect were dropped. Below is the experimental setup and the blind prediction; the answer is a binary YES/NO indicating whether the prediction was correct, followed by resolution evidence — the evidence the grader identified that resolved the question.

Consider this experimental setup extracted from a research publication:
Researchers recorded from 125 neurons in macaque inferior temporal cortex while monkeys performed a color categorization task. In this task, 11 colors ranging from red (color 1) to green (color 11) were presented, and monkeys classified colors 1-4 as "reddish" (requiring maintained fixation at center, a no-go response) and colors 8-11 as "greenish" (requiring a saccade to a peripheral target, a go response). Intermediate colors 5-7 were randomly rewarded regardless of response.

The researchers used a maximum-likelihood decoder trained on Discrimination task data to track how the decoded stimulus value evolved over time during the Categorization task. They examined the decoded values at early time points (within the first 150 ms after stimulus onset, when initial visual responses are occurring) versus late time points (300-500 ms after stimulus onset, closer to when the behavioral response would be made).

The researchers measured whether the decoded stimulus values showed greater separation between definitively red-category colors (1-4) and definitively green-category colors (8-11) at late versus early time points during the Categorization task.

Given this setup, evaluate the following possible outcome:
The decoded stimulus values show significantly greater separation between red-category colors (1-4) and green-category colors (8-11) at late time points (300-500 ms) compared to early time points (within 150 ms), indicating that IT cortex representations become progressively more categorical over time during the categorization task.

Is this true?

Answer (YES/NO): YES